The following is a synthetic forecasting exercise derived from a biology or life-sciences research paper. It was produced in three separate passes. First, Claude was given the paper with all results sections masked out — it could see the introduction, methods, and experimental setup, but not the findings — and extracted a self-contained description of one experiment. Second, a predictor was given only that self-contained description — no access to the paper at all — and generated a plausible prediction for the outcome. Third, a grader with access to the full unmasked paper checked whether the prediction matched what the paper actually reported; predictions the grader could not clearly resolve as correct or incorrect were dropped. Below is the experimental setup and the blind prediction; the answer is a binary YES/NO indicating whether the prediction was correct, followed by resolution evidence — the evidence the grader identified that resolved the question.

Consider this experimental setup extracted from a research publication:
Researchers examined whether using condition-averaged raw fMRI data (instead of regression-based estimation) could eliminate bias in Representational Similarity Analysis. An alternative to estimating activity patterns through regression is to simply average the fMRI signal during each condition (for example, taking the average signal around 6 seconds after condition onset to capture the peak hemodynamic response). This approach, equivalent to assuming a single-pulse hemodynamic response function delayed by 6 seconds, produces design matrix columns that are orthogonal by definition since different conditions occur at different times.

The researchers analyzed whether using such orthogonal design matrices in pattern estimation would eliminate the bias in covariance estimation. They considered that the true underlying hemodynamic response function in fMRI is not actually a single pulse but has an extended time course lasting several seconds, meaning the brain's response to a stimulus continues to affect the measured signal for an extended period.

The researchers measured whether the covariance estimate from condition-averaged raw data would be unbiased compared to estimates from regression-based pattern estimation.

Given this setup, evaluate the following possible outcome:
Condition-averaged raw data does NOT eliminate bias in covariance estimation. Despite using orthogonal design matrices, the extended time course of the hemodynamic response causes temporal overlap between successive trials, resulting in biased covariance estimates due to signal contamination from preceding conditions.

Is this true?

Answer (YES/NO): YES